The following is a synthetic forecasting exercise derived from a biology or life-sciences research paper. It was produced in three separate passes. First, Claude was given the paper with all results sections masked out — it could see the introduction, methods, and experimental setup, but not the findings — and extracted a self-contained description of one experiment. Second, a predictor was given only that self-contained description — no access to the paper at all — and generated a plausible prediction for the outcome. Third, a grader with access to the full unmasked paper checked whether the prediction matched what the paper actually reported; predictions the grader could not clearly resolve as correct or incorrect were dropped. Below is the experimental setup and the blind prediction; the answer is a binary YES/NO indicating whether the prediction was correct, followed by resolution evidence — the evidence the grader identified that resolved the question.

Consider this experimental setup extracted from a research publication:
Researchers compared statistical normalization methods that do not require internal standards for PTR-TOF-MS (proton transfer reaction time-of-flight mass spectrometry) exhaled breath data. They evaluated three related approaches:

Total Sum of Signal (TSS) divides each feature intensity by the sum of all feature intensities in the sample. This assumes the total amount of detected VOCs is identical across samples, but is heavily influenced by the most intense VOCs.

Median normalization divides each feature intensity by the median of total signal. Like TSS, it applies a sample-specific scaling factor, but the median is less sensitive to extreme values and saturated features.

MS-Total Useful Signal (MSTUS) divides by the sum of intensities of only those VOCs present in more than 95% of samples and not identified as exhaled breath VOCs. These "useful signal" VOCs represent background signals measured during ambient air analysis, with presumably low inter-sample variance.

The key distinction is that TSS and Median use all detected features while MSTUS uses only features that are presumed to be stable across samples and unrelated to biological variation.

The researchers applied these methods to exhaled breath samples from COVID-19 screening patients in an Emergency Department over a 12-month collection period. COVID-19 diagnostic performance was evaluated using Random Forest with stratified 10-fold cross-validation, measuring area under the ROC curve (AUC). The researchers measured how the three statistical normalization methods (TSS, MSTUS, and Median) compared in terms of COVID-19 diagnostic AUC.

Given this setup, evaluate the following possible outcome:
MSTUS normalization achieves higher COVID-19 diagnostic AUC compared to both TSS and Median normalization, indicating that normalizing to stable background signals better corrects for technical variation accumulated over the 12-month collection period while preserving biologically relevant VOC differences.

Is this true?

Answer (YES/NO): NO